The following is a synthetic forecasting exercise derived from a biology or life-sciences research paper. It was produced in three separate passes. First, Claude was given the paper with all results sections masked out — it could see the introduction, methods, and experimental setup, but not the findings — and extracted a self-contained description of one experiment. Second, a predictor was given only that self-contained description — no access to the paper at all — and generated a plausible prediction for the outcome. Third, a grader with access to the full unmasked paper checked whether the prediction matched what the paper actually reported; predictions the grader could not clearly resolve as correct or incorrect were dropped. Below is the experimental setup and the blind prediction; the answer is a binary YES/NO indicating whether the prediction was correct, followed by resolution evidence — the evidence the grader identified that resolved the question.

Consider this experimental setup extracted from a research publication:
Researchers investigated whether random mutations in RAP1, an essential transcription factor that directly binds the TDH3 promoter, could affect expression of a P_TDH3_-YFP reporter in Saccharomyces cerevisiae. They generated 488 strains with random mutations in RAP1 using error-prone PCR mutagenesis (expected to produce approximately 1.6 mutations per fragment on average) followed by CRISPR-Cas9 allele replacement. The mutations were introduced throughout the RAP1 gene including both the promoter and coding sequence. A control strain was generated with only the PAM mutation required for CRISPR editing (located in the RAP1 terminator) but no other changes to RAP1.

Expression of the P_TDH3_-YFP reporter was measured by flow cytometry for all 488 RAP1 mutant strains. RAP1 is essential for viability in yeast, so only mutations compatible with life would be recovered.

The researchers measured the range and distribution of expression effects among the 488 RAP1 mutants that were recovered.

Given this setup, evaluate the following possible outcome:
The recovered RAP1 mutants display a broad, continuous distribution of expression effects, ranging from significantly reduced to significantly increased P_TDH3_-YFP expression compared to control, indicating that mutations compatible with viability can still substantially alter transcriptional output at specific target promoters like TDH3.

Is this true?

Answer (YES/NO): NO